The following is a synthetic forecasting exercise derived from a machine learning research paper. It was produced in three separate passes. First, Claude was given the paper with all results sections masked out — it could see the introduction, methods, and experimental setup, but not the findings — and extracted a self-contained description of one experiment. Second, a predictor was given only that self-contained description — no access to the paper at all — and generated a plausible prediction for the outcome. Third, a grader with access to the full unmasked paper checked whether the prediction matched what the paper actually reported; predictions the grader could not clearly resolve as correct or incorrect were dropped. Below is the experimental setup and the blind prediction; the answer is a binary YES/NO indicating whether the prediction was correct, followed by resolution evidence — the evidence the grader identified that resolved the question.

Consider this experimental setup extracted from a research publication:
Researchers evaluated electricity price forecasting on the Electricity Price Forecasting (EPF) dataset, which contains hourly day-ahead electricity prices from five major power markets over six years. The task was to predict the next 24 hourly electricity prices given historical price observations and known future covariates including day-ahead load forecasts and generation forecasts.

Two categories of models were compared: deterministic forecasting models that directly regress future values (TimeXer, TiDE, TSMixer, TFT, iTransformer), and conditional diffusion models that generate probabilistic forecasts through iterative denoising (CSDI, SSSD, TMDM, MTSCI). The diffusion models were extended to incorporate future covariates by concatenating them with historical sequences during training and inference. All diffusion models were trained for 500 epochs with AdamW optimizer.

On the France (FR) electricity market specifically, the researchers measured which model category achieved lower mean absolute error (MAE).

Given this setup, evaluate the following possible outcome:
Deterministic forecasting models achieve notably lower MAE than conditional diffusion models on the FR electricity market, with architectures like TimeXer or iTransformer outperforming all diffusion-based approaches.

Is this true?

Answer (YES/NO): NO